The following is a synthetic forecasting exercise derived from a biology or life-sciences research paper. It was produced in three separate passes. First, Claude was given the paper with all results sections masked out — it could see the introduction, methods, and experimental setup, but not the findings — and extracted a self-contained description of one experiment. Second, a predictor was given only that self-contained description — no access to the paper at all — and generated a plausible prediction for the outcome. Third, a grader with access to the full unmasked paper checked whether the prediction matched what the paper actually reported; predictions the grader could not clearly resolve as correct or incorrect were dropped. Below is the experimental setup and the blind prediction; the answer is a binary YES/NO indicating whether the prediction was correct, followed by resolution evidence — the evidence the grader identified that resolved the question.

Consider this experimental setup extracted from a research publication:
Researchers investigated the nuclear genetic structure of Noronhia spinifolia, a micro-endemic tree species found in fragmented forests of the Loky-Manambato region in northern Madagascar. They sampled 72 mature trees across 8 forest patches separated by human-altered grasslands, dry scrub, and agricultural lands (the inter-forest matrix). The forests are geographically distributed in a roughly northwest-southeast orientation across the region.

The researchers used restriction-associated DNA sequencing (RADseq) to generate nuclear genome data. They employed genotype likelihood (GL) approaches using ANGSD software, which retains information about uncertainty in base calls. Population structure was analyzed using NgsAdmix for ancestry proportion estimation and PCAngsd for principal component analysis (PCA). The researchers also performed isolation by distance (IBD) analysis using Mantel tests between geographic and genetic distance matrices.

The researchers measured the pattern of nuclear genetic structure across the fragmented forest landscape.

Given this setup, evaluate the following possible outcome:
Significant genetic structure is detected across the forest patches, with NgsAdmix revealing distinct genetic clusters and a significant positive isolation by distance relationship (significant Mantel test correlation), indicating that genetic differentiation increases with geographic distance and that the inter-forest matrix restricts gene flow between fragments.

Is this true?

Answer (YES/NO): NO